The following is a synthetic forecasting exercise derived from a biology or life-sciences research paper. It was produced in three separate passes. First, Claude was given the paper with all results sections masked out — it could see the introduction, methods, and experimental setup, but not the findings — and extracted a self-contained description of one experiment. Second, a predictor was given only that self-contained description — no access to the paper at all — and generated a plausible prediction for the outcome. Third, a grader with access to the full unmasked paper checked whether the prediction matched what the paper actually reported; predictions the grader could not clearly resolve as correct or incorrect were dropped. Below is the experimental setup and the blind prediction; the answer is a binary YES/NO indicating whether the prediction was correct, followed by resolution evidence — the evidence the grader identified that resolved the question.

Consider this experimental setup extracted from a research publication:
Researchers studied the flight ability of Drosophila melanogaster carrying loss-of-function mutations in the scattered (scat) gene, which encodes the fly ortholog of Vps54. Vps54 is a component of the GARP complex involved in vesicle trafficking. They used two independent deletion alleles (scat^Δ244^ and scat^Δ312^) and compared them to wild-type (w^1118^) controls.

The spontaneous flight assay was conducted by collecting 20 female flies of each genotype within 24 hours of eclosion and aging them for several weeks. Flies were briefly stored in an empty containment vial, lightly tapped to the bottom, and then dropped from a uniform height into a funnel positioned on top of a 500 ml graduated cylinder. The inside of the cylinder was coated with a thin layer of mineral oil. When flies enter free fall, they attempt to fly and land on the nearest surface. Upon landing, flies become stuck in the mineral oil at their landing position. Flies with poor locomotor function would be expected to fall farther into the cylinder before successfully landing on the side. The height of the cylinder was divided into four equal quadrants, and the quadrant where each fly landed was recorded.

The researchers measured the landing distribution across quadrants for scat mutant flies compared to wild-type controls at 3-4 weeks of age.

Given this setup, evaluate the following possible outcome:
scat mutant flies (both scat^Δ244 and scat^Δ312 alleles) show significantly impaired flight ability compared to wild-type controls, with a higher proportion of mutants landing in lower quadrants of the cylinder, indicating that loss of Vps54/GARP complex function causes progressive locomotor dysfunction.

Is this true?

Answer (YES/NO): YES